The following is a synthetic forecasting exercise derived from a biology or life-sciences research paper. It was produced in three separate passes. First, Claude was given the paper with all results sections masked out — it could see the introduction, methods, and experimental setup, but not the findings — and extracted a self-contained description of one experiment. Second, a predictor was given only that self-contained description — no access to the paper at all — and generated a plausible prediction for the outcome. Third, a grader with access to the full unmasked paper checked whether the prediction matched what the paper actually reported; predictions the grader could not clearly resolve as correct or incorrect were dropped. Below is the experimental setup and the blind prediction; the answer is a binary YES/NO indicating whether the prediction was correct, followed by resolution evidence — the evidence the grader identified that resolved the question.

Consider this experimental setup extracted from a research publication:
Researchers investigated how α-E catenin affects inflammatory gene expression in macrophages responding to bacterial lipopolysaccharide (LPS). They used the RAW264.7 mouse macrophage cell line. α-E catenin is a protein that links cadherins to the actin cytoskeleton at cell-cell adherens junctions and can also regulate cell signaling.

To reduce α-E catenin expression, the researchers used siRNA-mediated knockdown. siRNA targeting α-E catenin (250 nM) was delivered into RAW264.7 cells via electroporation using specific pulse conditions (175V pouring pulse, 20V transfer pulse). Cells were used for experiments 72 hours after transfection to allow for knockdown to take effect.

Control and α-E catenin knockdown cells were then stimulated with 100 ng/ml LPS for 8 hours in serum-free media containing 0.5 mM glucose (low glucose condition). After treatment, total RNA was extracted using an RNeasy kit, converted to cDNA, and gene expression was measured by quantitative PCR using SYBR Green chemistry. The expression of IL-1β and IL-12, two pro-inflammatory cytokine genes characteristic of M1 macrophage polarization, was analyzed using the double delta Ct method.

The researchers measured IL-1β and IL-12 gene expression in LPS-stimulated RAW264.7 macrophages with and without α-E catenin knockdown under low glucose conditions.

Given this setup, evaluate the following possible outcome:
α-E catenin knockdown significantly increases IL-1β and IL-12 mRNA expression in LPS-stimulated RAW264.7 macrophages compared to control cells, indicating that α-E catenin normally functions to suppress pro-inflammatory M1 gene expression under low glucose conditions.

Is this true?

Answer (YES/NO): NO